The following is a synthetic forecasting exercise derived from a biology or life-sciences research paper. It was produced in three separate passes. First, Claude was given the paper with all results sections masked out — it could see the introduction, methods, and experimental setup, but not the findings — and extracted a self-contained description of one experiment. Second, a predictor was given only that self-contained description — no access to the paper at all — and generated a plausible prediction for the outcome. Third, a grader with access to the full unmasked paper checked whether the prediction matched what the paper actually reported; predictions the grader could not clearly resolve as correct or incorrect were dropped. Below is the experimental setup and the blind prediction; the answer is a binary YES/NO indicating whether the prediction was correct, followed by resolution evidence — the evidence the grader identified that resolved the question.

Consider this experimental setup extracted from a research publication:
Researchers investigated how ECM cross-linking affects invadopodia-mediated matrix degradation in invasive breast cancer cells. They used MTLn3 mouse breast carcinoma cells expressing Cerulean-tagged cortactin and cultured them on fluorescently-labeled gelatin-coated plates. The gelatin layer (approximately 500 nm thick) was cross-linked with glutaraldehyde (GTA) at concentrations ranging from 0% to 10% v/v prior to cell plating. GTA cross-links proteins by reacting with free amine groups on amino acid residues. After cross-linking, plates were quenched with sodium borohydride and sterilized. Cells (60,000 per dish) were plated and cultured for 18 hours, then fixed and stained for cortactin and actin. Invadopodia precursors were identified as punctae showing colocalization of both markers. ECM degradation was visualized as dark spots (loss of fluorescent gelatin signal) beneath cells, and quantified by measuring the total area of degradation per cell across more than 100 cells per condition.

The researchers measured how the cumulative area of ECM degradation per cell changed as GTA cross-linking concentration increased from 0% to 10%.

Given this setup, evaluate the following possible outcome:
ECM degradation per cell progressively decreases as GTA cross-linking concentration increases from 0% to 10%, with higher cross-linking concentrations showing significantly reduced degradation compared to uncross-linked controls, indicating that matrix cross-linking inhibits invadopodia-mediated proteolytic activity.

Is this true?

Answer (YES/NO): NO